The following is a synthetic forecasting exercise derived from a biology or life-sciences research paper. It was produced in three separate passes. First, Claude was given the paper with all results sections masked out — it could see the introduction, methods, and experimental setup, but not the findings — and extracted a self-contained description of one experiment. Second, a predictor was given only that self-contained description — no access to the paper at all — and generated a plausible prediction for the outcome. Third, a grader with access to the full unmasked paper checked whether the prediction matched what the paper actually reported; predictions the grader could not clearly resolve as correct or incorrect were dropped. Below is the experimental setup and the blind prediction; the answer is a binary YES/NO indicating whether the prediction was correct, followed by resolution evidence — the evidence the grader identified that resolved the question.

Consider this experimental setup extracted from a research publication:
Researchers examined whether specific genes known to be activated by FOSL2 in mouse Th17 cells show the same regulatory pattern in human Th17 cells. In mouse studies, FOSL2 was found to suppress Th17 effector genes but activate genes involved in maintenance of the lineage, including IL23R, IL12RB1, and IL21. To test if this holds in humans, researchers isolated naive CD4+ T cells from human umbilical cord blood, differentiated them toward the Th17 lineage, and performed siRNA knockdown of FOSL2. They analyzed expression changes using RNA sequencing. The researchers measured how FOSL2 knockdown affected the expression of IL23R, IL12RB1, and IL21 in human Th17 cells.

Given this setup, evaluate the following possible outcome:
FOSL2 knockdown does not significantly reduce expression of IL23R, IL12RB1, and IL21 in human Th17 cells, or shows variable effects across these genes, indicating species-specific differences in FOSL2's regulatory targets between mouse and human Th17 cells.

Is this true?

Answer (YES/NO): YES